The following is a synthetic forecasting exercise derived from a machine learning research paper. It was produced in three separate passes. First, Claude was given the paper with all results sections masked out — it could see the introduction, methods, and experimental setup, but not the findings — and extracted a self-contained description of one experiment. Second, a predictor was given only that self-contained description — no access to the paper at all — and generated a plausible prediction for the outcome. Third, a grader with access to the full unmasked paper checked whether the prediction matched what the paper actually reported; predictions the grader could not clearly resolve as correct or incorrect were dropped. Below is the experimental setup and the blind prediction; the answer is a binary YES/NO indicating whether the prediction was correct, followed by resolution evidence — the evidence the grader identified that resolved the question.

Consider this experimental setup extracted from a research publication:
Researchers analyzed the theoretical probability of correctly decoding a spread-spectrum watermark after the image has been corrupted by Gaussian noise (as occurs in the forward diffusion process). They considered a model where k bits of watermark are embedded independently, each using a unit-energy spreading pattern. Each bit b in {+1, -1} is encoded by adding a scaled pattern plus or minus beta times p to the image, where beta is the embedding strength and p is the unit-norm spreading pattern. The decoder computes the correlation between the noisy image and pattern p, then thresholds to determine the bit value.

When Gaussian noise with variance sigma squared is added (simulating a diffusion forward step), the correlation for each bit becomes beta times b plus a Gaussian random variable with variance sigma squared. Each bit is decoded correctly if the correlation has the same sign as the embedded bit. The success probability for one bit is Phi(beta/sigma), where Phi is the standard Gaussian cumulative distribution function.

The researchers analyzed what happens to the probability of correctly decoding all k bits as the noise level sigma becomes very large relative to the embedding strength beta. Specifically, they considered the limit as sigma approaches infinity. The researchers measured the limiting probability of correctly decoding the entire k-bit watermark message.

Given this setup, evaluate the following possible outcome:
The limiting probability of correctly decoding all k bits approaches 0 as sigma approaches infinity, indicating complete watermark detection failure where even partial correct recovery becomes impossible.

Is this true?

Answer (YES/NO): NO